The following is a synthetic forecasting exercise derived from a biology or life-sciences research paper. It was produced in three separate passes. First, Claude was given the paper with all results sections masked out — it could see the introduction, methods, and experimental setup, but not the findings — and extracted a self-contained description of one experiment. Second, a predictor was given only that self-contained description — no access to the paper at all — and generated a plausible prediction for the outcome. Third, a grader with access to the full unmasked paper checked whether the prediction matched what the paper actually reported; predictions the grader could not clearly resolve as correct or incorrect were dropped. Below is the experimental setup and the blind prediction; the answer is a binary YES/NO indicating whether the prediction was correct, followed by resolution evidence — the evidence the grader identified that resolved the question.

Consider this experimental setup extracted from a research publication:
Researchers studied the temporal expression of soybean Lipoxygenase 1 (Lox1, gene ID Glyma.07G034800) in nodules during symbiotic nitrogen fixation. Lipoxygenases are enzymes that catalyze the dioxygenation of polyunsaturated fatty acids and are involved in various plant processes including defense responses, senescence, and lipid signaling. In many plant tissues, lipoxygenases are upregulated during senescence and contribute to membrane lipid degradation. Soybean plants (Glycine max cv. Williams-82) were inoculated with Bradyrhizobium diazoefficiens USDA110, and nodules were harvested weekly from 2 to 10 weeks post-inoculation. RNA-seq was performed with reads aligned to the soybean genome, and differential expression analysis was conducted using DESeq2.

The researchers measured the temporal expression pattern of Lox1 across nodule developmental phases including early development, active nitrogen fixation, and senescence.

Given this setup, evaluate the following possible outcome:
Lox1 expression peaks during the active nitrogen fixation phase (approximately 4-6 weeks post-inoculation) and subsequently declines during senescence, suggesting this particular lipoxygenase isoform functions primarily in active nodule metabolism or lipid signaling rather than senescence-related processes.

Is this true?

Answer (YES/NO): YES